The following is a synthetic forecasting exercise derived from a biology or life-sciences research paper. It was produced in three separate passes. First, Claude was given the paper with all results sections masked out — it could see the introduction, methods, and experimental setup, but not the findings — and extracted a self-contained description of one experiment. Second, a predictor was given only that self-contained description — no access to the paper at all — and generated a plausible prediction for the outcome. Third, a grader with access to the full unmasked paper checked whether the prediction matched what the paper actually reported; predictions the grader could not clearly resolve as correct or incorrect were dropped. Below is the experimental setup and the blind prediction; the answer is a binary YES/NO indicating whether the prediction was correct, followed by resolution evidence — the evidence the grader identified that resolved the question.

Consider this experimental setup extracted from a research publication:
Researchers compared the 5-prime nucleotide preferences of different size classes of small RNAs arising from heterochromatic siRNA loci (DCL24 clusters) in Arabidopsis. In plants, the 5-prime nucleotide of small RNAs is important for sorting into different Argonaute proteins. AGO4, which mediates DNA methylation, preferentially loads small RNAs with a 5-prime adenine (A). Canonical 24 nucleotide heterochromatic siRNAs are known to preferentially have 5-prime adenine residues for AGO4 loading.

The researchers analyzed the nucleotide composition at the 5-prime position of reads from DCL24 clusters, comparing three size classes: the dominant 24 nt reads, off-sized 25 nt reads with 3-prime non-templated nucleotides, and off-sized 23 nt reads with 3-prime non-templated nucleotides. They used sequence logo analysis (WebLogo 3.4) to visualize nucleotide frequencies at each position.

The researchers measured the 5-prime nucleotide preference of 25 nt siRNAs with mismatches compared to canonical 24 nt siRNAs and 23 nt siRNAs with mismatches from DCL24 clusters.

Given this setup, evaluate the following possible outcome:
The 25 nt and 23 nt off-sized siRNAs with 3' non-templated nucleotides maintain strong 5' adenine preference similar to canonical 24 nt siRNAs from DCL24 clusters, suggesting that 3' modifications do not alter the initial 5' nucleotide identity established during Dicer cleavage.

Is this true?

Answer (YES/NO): NO